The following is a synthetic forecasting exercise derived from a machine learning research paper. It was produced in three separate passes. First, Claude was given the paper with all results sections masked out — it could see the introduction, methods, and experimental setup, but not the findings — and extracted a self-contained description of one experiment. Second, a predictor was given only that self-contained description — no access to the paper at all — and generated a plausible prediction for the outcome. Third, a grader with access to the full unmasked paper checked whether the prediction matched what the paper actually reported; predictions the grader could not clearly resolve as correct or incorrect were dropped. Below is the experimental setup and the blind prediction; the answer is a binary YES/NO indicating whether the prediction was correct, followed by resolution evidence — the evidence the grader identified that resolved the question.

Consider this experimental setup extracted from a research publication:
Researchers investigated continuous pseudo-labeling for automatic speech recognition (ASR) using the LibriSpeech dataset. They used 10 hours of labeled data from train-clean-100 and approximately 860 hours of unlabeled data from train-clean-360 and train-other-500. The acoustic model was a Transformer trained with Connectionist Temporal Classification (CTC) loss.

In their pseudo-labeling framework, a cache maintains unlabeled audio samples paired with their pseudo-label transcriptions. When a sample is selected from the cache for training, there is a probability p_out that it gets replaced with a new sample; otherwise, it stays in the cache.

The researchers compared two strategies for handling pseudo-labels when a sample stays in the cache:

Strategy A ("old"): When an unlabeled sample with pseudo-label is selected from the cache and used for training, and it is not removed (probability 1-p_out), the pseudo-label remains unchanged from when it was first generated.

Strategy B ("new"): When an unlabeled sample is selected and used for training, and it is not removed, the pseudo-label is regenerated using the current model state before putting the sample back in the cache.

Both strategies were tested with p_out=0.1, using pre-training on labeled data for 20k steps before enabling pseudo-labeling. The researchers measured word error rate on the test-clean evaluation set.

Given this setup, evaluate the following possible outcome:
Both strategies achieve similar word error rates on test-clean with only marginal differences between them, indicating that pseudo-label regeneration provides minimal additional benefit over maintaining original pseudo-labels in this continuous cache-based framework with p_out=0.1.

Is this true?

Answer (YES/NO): NO